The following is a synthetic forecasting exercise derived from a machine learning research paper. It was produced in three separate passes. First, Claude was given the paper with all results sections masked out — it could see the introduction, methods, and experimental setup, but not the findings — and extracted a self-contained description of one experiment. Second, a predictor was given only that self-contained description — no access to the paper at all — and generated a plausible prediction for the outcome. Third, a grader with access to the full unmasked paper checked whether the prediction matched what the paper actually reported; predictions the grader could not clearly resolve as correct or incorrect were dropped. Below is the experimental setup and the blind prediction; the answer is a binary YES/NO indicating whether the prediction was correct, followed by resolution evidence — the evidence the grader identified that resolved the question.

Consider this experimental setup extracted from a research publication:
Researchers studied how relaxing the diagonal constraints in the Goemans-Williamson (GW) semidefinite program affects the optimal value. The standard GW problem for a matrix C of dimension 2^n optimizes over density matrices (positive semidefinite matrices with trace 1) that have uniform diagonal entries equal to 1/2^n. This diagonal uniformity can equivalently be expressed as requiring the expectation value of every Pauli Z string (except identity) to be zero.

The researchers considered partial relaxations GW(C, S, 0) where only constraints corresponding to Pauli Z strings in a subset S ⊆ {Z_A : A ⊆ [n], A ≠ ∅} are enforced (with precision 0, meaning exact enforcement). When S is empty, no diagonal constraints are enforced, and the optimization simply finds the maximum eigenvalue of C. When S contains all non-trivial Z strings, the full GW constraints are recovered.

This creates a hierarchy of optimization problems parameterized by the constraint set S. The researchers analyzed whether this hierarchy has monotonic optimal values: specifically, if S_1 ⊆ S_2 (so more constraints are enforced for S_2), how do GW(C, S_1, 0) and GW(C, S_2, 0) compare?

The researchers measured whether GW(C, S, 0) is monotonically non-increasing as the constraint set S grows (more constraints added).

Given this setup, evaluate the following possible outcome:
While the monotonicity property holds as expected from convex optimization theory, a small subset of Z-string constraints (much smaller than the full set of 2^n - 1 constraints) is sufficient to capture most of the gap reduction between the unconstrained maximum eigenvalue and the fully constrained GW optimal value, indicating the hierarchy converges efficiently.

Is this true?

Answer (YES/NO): YES